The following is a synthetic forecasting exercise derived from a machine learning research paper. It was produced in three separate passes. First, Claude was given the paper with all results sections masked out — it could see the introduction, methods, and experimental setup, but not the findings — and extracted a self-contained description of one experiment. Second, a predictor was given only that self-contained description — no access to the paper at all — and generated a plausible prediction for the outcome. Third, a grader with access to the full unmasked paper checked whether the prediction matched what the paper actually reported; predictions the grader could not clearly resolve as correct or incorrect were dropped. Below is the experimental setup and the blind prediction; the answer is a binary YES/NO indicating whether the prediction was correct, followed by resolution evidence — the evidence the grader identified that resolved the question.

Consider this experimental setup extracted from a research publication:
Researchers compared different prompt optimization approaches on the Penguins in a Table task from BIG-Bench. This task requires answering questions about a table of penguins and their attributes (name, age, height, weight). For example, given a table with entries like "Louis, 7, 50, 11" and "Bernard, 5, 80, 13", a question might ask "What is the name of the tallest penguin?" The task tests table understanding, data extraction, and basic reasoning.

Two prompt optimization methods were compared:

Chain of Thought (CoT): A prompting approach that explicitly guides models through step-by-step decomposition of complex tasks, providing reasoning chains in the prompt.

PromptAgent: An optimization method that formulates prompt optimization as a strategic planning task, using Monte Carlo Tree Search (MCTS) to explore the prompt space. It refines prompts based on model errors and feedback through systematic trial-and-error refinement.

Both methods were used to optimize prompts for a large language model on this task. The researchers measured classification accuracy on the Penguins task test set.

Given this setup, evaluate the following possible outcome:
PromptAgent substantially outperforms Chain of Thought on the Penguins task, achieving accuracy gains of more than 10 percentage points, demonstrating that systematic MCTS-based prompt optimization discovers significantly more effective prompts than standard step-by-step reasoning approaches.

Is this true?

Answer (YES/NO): NO